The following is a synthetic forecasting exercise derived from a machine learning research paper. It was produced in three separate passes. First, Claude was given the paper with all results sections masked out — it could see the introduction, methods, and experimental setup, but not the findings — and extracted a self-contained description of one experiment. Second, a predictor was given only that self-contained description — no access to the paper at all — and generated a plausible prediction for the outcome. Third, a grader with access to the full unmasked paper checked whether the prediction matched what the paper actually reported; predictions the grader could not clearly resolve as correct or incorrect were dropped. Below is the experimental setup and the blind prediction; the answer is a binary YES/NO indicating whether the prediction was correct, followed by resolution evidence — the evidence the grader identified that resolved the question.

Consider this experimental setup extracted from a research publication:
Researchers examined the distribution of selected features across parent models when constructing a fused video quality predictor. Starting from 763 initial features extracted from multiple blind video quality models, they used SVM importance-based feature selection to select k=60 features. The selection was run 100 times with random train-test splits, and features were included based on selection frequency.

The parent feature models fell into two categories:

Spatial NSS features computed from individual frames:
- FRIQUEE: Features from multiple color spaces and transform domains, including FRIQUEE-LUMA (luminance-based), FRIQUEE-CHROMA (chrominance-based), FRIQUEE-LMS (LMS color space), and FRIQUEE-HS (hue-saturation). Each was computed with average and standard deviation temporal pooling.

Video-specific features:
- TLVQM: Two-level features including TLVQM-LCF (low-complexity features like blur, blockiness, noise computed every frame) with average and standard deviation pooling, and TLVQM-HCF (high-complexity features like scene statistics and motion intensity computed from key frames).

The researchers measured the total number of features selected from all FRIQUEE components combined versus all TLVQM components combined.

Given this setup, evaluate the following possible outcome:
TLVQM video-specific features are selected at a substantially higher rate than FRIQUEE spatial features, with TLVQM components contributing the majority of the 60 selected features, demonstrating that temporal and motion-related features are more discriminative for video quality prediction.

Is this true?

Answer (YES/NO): NO